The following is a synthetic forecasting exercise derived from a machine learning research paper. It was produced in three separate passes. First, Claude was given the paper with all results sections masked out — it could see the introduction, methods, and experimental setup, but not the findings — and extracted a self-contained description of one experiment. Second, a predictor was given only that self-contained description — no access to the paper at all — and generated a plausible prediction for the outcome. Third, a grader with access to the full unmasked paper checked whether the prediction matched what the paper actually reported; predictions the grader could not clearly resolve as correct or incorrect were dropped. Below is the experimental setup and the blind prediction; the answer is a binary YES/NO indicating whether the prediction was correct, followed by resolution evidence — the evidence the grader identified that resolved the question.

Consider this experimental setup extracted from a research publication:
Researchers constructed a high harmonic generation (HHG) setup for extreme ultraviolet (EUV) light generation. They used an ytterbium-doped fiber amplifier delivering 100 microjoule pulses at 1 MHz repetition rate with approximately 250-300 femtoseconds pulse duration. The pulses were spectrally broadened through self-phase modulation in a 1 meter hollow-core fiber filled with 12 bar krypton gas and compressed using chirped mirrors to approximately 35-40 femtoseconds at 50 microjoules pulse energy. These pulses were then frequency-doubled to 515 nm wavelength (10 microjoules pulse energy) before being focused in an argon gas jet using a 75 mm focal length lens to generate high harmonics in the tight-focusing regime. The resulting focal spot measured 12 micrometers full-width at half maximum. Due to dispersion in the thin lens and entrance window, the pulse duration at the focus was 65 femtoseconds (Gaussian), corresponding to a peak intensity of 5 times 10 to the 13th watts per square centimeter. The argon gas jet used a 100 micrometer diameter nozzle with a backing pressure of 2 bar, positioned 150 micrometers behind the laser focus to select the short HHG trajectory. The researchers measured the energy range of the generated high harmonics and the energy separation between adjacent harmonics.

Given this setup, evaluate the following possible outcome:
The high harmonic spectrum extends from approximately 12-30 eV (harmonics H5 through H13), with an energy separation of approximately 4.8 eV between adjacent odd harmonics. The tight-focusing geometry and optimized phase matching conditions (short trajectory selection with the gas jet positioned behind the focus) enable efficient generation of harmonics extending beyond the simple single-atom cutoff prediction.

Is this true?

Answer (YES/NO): NO